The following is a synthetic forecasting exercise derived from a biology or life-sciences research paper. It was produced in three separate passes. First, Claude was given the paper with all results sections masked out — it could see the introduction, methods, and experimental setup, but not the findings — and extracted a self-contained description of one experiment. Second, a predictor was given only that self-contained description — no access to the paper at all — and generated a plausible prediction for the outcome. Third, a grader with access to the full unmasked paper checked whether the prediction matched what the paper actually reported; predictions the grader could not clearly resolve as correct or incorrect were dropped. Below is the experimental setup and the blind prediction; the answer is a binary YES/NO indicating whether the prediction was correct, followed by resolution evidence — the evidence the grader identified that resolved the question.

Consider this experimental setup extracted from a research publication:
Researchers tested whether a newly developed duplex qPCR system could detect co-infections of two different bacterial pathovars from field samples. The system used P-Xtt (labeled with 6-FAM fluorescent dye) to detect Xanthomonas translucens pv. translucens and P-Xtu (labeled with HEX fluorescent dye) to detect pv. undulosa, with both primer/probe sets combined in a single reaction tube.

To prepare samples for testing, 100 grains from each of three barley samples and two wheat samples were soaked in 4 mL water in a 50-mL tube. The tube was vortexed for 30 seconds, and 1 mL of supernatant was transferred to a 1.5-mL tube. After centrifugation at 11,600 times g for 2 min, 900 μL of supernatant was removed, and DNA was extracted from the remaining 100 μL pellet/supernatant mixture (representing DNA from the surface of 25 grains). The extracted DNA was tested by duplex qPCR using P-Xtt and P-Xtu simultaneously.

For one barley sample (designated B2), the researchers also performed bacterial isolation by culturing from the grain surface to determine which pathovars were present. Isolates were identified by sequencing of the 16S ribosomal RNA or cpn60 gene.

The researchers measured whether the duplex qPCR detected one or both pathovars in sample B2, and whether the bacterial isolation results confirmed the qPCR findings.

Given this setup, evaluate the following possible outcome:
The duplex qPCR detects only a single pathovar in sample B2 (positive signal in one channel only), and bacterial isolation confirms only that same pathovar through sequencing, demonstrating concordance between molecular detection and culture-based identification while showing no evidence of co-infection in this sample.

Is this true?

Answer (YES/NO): NO